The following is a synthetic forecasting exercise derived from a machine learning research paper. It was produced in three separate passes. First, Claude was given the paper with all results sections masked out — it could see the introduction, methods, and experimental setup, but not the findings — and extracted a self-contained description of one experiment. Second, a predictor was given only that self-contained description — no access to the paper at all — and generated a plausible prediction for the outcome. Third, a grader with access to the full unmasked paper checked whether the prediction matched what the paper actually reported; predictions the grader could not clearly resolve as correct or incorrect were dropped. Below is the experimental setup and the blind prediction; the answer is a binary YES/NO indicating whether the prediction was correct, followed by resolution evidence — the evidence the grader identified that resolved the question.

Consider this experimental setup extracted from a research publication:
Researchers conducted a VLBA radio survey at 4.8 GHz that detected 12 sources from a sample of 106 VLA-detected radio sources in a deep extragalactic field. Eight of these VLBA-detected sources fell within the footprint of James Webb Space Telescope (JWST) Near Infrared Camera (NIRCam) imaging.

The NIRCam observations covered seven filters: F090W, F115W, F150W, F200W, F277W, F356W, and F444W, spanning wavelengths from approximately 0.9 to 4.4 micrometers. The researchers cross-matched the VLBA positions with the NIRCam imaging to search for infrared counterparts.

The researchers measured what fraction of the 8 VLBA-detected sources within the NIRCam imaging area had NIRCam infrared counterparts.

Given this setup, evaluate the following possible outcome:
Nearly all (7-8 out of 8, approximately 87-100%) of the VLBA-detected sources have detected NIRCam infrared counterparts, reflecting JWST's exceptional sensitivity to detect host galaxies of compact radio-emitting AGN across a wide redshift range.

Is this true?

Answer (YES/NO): YES